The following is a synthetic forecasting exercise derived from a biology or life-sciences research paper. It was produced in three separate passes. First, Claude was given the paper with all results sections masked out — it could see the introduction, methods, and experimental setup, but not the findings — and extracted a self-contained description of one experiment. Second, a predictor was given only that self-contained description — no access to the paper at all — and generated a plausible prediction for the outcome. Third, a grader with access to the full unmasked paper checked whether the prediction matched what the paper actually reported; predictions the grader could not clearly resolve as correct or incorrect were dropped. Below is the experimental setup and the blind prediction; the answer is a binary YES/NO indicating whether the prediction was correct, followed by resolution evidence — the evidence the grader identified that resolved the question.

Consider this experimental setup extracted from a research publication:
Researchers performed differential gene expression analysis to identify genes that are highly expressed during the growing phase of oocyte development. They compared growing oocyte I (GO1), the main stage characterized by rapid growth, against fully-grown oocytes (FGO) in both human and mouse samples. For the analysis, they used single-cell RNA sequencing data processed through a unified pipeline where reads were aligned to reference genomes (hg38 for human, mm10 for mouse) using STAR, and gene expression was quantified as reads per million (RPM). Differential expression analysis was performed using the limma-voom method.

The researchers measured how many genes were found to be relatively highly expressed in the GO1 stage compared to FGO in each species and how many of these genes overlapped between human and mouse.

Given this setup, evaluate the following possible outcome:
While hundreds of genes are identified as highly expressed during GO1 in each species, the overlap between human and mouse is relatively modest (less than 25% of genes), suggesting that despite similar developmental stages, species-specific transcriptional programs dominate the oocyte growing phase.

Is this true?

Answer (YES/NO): NO